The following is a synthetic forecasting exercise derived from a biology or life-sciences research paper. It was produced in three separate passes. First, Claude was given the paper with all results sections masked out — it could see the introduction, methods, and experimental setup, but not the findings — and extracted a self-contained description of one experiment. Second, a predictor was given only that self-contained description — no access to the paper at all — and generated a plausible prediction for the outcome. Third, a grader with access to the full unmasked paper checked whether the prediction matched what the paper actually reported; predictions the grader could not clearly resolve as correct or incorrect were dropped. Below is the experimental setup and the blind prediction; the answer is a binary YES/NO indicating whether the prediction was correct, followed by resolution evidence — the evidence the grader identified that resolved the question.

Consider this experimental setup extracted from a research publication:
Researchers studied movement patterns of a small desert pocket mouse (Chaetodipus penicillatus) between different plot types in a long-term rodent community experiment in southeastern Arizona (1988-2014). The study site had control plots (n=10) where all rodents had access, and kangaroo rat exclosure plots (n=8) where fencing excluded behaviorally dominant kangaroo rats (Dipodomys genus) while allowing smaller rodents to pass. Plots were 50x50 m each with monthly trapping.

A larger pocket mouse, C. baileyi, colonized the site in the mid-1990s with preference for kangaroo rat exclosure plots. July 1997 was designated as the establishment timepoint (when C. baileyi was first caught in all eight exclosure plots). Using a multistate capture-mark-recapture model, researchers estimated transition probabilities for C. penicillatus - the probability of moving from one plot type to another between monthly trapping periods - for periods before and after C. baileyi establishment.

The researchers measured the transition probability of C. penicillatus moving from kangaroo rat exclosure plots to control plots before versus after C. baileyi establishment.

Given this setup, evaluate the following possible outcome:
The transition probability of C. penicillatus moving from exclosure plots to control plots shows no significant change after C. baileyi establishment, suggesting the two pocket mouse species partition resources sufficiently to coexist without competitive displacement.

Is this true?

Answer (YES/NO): NO